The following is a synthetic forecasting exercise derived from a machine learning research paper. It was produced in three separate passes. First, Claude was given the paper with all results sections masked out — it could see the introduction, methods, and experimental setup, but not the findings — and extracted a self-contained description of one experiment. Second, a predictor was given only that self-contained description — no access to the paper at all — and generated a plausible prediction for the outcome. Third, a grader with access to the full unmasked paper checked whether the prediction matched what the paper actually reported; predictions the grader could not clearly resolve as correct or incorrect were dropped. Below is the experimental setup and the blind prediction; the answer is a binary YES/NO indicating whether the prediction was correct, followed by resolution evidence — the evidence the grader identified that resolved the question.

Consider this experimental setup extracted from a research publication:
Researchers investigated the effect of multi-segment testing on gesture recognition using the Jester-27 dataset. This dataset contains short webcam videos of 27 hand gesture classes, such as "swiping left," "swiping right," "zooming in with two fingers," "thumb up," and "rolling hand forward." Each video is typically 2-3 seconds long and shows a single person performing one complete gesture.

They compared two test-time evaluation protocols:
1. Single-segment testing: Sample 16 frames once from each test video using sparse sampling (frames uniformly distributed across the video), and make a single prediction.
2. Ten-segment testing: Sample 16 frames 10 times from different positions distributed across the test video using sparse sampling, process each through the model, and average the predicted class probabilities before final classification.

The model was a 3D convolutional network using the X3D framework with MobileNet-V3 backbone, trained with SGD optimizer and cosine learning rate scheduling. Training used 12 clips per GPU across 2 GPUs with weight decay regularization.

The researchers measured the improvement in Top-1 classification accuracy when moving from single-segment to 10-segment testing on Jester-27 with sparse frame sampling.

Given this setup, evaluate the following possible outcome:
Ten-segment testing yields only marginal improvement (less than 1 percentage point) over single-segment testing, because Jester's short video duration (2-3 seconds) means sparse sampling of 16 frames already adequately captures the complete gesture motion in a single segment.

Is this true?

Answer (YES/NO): YES